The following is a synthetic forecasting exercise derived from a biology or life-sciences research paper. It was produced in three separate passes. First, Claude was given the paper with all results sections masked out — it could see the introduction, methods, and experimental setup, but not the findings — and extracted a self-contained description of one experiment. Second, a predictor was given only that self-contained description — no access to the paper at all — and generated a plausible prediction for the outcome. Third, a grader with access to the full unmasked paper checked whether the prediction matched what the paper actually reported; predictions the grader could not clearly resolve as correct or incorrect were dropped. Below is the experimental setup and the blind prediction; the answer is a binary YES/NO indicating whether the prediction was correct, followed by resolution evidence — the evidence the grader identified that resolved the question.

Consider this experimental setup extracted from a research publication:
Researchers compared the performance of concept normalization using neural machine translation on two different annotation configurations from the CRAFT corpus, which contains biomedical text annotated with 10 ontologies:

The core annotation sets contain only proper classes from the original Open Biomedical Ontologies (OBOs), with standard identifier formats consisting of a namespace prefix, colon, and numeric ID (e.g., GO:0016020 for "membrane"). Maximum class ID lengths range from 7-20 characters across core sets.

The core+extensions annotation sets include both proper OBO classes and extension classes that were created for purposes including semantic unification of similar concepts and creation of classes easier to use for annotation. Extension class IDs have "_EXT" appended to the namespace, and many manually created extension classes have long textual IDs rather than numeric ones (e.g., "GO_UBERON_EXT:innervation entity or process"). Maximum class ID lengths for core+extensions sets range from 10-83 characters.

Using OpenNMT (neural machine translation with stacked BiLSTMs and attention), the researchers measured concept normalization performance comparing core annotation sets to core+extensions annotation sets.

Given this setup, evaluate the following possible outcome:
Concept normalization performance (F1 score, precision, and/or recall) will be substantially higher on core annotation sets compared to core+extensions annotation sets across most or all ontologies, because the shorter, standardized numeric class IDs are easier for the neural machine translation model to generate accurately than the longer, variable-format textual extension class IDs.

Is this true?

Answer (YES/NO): NO